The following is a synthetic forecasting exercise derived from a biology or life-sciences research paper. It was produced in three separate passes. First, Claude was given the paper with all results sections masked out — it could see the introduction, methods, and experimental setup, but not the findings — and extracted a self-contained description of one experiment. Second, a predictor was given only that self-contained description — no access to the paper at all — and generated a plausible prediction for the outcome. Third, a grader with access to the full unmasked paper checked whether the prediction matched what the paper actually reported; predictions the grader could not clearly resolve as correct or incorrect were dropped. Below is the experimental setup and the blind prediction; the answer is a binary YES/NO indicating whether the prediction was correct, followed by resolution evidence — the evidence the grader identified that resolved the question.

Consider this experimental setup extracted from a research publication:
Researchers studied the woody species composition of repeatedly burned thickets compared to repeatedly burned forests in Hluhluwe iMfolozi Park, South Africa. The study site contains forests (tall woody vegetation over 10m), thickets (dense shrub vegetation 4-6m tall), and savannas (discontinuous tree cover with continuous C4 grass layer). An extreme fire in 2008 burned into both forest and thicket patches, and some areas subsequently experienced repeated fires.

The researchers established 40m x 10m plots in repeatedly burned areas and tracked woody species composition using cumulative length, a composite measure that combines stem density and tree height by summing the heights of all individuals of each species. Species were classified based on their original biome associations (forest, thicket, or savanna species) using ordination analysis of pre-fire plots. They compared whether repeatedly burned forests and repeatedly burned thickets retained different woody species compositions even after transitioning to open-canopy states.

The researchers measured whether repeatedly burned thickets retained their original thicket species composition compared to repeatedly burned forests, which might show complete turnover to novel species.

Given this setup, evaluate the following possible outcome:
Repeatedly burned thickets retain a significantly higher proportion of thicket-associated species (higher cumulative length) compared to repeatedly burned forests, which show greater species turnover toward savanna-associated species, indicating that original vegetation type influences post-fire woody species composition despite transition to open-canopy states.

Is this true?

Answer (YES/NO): NO